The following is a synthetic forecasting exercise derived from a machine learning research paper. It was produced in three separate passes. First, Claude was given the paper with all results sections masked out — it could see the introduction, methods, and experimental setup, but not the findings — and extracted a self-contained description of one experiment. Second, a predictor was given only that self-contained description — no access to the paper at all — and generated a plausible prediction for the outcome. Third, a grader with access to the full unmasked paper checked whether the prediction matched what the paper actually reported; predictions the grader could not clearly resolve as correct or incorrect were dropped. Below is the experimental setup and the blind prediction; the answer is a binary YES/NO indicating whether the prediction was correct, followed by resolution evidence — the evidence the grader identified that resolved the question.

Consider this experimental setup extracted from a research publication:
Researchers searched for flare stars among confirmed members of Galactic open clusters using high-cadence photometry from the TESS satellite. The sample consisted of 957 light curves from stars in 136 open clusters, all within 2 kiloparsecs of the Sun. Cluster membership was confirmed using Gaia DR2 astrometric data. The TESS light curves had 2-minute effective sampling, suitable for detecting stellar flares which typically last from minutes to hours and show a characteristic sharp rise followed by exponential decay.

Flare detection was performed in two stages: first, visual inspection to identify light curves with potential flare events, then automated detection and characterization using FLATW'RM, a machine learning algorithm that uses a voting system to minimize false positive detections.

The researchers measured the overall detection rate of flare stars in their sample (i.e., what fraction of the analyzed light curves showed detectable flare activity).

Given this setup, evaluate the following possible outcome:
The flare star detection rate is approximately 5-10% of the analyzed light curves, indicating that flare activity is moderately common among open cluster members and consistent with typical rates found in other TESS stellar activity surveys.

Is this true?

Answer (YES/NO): YES